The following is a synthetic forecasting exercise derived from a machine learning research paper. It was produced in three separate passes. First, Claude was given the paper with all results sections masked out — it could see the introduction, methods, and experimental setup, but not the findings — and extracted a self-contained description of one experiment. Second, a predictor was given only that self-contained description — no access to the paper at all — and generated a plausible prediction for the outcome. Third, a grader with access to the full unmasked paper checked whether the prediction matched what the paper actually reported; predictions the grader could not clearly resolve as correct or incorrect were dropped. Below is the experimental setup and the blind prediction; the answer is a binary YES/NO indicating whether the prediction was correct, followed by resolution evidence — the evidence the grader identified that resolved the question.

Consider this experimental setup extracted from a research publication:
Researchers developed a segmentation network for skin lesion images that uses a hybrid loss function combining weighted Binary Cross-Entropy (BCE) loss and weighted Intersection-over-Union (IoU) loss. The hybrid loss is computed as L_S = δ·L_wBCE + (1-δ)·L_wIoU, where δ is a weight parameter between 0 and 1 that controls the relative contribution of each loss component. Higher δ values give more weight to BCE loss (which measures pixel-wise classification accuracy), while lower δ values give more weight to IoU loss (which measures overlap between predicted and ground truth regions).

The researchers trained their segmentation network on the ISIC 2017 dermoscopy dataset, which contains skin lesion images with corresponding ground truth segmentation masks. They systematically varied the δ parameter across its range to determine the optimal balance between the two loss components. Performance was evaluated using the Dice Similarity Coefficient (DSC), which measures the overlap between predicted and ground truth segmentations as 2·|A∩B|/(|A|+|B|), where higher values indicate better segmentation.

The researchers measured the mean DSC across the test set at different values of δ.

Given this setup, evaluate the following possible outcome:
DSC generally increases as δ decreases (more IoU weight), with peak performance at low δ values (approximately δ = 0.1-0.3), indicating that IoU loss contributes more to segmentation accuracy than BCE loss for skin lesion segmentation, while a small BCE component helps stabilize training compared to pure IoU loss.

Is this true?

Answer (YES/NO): NO